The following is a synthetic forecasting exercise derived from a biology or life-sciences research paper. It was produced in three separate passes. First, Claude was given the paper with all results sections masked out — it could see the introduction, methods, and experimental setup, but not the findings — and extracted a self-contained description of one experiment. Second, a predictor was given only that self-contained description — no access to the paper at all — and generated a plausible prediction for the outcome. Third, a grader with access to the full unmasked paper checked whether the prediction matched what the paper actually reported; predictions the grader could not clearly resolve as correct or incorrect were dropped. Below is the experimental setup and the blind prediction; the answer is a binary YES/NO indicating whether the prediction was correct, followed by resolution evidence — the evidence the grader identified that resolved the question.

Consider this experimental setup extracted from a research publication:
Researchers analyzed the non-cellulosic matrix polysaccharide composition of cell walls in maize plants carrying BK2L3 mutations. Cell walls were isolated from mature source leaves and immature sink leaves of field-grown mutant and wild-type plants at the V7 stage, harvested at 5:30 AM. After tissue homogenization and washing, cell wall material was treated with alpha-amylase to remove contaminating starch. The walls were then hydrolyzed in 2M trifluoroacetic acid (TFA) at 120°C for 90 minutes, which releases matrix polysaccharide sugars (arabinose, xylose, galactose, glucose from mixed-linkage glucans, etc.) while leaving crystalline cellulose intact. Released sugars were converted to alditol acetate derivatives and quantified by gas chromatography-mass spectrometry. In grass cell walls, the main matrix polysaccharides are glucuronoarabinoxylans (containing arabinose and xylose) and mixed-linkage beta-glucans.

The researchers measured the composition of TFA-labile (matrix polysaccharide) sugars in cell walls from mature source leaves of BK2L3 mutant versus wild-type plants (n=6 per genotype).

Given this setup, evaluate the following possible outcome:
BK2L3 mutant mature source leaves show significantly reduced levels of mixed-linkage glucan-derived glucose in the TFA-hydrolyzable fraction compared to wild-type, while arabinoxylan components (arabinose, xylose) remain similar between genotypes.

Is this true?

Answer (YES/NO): NO